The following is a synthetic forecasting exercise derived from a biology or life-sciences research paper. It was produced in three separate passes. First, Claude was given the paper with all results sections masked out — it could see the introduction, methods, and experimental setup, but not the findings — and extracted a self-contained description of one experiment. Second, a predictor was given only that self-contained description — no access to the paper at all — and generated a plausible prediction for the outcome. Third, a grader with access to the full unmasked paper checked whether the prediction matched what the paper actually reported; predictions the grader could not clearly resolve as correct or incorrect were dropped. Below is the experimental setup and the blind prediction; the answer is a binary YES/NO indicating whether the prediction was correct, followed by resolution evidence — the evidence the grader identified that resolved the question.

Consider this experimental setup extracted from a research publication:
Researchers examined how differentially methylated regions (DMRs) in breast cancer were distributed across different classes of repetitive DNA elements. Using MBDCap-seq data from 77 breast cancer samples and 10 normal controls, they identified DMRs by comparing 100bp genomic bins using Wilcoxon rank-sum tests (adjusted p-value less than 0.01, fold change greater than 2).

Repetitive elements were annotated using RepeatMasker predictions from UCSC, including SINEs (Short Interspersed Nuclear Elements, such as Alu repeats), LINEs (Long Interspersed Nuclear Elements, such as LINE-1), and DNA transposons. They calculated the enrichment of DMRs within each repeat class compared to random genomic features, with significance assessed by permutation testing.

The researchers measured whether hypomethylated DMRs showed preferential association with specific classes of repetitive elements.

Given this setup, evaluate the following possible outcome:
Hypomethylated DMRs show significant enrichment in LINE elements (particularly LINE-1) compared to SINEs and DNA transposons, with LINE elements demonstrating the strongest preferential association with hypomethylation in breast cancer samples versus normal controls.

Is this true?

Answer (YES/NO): NO